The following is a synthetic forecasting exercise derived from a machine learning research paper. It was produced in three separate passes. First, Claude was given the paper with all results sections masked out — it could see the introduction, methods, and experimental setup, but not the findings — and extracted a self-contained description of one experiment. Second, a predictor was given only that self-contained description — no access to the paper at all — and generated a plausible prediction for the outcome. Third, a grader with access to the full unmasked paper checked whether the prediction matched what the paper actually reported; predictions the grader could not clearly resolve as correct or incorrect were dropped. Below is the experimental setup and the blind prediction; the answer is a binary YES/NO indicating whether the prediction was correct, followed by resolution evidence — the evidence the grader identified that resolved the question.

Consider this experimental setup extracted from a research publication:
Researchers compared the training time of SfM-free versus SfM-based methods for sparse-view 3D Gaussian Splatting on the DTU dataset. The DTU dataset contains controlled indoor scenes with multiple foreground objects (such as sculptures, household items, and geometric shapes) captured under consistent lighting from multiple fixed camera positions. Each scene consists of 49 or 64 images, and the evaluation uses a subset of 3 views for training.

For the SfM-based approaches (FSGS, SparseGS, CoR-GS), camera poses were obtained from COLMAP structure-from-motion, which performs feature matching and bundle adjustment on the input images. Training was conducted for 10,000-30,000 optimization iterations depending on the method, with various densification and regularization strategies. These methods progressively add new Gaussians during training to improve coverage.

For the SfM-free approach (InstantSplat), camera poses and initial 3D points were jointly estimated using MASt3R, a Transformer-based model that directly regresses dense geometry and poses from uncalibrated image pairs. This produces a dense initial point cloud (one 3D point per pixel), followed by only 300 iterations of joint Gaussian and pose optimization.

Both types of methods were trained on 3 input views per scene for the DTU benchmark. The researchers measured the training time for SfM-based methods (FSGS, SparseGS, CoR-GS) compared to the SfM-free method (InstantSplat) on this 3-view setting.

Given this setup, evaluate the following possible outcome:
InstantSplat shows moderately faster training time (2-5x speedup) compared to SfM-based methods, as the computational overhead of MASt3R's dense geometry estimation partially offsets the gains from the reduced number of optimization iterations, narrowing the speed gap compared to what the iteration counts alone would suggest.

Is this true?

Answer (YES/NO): NO